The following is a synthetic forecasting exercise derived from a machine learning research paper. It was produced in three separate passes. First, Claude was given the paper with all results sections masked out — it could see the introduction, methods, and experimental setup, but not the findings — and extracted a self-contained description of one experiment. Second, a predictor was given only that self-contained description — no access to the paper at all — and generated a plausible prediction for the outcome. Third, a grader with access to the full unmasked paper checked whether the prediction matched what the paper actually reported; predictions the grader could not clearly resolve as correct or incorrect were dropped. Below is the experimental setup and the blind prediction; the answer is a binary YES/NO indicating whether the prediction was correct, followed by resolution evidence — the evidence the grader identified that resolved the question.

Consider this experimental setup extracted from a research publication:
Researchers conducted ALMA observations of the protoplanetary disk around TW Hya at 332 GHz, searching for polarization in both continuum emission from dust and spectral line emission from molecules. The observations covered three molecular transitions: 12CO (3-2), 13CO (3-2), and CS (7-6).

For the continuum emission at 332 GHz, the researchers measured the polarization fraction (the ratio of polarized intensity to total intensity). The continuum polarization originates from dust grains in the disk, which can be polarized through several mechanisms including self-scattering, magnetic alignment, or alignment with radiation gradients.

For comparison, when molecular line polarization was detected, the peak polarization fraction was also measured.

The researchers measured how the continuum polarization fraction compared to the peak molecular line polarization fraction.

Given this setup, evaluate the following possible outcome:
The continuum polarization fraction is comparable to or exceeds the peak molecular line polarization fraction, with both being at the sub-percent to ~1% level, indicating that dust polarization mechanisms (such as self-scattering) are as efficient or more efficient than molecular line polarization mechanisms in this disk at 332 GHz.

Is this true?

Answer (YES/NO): NO